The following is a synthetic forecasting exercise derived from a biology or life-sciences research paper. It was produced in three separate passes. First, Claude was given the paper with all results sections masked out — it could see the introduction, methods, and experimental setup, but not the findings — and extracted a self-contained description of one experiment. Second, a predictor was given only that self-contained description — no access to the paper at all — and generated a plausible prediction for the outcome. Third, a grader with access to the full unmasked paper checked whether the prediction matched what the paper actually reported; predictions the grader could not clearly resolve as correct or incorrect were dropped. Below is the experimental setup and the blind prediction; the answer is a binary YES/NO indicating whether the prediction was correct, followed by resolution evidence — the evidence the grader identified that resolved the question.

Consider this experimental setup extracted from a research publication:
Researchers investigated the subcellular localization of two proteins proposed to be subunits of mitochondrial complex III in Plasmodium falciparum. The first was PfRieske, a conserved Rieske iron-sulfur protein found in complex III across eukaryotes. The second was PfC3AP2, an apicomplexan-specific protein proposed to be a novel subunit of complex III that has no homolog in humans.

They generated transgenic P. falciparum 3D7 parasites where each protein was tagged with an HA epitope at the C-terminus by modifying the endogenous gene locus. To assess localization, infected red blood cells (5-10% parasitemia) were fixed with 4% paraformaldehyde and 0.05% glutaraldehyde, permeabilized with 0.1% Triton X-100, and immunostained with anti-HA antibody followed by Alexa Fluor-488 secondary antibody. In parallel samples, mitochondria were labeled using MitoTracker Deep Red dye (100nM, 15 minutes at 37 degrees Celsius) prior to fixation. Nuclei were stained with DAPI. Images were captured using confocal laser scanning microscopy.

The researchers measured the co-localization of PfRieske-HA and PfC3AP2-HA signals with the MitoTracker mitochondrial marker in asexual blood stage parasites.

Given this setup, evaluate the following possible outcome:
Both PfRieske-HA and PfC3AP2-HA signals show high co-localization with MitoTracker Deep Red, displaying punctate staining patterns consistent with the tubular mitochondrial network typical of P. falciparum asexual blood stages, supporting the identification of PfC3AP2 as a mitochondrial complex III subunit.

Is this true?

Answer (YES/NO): NO